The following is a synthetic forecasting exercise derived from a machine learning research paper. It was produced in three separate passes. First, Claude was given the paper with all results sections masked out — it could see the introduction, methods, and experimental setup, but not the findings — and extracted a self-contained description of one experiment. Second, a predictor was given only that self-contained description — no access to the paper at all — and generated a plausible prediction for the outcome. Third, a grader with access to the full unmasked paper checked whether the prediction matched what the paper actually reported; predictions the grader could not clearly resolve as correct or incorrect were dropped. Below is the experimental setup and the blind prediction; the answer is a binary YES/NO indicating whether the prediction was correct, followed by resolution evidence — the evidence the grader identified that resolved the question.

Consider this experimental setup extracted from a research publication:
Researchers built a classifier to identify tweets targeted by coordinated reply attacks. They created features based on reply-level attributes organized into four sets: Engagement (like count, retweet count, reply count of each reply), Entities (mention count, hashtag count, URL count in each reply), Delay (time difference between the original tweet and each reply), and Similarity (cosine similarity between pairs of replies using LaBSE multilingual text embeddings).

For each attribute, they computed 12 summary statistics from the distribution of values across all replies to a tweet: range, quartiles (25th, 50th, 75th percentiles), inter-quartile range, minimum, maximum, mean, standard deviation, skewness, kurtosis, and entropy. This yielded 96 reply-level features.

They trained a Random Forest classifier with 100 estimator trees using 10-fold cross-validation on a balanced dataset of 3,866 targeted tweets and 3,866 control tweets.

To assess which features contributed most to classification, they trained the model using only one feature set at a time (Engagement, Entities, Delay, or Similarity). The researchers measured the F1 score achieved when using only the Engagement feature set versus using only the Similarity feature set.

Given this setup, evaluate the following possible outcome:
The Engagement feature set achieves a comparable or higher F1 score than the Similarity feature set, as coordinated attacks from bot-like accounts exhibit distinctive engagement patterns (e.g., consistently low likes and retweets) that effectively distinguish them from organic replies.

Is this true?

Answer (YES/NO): YES